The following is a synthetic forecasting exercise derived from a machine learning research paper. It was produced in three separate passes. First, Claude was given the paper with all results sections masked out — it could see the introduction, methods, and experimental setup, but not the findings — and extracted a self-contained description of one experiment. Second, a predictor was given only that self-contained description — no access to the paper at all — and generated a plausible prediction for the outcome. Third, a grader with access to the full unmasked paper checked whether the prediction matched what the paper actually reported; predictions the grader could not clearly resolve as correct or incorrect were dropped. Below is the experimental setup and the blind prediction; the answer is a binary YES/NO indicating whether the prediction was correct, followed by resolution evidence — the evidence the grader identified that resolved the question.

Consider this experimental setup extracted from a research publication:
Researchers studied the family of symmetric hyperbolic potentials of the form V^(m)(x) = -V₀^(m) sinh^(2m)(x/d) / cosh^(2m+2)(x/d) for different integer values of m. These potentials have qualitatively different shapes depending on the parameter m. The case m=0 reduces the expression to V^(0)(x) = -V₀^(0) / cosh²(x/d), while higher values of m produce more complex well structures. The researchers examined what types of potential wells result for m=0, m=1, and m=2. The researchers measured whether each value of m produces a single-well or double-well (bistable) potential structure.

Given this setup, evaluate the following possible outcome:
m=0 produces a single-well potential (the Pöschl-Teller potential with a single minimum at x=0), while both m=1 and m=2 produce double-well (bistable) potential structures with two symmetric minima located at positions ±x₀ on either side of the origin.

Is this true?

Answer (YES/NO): YES